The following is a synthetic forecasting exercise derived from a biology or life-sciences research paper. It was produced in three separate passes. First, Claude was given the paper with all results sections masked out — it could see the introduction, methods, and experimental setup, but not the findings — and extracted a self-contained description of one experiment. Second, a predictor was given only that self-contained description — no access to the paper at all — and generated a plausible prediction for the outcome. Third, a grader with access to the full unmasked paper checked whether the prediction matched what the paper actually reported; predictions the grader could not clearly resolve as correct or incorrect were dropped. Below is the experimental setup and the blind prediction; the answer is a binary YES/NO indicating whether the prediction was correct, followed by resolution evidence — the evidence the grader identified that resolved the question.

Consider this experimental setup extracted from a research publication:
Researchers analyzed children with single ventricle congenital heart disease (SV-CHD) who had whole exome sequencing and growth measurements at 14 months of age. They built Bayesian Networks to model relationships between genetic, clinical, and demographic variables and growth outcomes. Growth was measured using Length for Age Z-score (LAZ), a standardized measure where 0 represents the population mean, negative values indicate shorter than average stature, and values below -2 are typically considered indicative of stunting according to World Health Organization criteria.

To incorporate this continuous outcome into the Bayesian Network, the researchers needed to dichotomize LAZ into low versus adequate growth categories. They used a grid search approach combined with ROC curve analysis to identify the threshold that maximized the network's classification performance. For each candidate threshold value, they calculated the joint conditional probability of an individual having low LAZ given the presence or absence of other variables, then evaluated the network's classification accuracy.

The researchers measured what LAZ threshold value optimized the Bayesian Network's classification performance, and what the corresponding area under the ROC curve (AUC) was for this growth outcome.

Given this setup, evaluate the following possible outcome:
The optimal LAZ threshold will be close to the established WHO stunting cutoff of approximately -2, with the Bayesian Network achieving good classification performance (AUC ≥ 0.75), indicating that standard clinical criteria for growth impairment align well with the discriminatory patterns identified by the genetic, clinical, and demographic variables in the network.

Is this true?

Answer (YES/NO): NO